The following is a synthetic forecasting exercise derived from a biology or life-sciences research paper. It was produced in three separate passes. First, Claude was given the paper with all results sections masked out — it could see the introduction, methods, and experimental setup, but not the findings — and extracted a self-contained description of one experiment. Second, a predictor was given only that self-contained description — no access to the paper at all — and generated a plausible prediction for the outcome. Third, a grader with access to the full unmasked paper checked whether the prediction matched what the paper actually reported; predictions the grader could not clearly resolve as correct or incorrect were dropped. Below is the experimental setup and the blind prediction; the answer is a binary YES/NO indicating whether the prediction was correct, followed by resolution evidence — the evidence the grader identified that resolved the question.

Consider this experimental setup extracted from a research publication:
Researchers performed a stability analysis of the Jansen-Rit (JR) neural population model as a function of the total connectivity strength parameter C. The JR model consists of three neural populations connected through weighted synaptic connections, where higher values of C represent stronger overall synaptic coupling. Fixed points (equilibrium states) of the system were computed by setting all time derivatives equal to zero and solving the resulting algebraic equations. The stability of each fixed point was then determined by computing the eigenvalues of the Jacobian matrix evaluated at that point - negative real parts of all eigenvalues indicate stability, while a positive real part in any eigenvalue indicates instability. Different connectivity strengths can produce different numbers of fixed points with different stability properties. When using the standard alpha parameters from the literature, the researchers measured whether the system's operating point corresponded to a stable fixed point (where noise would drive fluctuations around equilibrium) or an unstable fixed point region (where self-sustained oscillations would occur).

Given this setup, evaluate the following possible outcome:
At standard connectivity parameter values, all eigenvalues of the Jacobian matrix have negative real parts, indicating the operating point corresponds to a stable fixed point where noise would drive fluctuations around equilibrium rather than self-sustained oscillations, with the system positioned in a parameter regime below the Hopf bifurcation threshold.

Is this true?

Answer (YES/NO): NO